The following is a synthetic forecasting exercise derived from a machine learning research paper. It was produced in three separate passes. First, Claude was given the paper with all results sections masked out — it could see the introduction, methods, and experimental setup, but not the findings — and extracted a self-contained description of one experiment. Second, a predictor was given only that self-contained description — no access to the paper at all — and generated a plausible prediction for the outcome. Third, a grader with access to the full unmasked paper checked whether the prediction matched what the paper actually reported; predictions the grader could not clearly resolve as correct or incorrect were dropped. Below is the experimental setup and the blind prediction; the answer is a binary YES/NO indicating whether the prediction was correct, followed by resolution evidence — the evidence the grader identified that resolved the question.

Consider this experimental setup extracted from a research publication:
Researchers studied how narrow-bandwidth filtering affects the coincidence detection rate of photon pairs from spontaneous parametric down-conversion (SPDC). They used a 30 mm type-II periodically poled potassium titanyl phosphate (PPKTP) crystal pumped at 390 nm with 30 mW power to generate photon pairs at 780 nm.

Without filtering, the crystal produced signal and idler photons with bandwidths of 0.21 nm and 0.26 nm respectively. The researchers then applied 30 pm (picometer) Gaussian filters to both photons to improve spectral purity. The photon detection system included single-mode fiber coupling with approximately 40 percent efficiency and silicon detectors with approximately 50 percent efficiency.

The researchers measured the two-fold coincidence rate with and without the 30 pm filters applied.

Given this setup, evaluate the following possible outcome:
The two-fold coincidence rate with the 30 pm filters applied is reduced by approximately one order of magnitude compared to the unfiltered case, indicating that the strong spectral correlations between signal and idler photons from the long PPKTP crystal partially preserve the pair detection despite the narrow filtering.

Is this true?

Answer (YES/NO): NO